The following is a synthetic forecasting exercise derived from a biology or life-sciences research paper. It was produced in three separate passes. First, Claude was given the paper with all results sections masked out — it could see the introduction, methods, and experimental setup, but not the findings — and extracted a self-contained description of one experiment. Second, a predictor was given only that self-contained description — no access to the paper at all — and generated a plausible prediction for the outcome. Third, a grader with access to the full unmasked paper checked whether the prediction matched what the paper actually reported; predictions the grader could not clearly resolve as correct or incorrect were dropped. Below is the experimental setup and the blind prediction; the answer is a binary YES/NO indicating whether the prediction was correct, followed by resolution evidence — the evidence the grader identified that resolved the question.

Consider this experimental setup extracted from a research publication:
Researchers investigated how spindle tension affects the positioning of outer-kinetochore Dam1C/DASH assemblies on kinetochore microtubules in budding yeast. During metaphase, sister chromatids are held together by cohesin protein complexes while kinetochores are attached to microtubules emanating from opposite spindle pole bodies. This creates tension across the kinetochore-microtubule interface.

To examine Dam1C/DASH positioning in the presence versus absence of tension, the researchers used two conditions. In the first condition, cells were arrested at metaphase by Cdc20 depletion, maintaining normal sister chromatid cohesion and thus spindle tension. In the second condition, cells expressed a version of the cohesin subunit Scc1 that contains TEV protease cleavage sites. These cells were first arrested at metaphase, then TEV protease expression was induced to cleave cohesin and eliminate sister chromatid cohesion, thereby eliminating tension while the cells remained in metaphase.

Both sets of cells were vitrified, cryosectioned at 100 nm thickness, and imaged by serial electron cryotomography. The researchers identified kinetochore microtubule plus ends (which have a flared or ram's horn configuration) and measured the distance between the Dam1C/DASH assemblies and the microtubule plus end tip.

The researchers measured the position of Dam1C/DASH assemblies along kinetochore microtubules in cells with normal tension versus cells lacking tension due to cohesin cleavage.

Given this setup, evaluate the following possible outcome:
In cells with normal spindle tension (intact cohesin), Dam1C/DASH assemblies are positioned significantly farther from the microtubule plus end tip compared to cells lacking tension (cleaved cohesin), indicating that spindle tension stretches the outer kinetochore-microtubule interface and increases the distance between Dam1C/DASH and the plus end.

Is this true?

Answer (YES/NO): NO